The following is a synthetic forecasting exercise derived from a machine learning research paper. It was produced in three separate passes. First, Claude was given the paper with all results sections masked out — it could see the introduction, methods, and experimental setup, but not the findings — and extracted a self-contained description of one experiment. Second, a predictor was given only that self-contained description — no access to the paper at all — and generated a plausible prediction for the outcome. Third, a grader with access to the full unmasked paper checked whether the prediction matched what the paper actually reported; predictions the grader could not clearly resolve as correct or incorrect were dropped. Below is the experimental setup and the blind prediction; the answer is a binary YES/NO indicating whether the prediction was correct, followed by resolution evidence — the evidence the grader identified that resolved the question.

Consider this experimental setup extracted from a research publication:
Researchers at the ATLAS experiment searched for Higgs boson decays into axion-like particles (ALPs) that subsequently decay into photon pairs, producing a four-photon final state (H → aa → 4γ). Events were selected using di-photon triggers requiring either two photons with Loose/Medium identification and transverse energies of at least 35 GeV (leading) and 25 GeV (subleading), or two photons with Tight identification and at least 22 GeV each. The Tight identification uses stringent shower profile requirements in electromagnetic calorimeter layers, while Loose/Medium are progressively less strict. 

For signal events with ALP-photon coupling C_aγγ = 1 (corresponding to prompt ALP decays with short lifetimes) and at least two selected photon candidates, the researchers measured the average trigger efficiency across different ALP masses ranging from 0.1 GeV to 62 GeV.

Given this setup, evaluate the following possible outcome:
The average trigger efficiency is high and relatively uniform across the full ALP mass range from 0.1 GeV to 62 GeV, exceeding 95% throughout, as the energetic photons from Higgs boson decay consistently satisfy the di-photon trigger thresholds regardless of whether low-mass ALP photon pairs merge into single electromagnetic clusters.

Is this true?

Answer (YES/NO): NO